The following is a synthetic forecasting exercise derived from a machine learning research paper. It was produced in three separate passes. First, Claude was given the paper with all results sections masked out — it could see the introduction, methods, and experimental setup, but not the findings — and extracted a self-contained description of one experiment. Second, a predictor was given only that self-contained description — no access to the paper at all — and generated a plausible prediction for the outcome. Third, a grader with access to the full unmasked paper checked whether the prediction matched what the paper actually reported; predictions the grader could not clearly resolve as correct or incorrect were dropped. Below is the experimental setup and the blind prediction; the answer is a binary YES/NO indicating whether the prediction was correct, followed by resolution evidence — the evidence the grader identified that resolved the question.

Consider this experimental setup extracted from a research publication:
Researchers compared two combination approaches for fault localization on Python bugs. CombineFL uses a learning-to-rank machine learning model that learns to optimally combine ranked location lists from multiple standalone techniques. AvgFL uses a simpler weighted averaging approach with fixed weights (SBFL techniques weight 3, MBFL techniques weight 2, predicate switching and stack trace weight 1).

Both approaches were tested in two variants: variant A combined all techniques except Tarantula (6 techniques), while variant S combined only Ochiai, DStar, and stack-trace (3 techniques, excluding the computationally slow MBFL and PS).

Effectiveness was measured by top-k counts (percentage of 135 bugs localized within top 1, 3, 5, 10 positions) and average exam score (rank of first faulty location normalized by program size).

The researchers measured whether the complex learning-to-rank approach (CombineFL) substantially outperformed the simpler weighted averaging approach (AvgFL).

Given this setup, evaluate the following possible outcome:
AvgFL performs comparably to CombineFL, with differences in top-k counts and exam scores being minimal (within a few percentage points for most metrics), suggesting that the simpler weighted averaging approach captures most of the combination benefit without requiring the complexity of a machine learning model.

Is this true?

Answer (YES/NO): YES